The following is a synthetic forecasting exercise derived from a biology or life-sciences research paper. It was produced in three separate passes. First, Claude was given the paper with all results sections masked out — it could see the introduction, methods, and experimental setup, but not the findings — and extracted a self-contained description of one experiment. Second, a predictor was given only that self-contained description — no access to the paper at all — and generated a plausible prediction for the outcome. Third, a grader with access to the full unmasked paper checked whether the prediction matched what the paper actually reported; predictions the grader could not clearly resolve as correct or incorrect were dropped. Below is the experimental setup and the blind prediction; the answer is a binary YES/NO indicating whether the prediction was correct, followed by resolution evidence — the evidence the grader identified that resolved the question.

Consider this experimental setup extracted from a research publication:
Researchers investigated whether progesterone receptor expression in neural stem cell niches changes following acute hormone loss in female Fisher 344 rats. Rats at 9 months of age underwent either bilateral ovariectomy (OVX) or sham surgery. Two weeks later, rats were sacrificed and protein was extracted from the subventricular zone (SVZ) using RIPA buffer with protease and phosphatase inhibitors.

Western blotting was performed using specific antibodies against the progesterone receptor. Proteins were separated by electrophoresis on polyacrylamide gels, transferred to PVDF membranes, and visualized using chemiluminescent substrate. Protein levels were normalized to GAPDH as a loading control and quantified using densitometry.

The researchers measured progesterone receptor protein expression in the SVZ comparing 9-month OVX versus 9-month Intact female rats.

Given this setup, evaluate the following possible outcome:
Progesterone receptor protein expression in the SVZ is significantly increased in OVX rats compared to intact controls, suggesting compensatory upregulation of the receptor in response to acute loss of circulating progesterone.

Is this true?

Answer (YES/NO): NO